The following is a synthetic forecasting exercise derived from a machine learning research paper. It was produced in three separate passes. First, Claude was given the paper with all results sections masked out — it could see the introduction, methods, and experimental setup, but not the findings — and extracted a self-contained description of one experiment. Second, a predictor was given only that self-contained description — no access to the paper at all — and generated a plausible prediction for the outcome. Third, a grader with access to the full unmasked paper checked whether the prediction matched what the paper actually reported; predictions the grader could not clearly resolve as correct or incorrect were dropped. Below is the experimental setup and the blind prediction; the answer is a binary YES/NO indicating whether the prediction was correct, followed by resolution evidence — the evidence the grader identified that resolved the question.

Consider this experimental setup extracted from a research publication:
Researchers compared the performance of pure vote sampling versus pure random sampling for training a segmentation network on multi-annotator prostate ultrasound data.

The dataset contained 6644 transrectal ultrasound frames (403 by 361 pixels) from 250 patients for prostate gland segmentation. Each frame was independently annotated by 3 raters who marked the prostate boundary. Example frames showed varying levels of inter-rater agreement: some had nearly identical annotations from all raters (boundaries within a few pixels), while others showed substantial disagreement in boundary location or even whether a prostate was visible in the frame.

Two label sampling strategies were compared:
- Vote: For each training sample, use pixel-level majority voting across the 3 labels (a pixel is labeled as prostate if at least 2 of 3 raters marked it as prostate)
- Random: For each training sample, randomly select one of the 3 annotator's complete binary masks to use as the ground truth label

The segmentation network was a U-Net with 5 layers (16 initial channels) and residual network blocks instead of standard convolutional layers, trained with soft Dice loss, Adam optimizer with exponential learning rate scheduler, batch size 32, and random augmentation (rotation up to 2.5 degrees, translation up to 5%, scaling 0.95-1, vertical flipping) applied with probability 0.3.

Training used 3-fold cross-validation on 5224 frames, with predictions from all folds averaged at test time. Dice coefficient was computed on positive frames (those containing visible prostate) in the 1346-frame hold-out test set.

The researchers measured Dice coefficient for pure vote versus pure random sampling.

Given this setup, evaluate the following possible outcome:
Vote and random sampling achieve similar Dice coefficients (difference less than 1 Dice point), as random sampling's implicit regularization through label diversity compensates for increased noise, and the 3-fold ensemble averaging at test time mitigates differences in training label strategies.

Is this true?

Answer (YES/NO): YES